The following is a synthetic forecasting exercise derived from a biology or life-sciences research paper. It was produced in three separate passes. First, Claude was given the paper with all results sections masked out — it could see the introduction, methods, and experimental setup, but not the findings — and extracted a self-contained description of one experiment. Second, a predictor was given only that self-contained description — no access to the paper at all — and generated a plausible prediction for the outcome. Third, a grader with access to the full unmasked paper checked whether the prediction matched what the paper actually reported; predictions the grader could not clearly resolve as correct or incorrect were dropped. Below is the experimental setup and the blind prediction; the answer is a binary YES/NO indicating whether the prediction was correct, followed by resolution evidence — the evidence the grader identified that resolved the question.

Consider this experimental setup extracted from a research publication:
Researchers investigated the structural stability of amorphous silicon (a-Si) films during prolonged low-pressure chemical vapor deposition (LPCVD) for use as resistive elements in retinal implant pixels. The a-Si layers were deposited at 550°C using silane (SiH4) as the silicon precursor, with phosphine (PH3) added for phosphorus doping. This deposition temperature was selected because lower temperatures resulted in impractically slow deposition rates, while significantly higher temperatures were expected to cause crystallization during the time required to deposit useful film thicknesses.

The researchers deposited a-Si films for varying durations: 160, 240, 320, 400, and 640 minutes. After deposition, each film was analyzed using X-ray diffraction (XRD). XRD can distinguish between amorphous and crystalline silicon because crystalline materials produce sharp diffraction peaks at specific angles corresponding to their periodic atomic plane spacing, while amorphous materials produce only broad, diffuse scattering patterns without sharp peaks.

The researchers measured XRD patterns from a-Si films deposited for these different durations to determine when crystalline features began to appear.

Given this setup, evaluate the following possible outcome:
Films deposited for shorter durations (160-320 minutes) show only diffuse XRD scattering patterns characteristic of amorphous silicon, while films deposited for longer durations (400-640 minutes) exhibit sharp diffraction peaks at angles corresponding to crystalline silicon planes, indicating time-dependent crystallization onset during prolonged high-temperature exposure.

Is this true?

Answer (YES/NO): YES